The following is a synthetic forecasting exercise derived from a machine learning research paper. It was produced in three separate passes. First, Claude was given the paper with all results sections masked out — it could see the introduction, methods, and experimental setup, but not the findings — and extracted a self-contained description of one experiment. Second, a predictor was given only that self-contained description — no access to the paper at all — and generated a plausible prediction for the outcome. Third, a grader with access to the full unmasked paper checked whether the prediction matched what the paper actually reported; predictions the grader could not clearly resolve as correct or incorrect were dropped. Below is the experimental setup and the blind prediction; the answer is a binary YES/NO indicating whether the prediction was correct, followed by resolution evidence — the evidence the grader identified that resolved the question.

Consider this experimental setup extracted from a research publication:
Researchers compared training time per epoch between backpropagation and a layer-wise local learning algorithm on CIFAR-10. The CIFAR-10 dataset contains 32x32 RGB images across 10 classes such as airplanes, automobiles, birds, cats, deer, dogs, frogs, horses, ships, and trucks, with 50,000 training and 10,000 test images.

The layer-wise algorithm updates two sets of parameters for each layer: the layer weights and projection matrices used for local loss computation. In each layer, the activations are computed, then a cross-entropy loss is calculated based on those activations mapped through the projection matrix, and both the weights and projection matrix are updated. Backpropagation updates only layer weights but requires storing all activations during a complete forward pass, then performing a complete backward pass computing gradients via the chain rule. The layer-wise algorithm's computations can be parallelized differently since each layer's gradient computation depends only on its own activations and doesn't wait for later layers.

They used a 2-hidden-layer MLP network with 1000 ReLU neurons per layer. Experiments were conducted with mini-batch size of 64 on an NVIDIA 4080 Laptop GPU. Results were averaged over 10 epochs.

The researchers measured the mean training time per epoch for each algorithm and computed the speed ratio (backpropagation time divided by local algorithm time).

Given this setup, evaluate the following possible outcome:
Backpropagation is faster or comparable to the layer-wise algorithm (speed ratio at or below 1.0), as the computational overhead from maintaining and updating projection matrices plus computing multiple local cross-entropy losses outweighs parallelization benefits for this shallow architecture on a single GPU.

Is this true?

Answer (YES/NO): NO